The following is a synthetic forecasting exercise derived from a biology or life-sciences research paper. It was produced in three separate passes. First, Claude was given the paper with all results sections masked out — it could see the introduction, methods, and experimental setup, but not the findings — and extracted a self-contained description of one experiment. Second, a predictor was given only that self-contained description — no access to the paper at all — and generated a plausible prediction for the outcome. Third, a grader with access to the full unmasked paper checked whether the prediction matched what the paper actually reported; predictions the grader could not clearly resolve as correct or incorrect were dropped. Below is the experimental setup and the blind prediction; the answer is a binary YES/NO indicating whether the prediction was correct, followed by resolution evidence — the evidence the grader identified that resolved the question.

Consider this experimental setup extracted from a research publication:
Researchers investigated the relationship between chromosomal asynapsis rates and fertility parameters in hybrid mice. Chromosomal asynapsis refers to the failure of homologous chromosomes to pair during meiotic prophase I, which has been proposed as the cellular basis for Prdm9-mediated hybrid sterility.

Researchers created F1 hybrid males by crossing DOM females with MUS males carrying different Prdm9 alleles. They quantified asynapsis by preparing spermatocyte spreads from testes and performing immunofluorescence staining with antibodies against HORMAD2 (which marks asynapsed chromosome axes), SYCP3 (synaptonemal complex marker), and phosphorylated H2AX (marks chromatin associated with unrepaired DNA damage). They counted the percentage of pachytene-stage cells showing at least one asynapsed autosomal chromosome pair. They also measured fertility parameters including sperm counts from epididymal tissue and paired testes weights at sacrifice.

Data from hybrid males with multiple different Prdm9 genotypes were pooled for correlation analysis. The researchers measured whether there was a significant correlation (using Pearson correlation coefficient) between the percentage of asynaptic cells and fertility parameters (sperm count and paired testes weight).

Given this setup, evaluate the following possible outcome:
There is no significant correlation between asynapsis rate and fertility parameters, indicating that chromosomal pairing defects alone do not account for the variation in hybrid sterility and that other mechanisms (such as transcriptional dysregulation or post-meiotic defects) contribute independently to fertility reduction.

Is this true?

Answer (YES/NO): NO